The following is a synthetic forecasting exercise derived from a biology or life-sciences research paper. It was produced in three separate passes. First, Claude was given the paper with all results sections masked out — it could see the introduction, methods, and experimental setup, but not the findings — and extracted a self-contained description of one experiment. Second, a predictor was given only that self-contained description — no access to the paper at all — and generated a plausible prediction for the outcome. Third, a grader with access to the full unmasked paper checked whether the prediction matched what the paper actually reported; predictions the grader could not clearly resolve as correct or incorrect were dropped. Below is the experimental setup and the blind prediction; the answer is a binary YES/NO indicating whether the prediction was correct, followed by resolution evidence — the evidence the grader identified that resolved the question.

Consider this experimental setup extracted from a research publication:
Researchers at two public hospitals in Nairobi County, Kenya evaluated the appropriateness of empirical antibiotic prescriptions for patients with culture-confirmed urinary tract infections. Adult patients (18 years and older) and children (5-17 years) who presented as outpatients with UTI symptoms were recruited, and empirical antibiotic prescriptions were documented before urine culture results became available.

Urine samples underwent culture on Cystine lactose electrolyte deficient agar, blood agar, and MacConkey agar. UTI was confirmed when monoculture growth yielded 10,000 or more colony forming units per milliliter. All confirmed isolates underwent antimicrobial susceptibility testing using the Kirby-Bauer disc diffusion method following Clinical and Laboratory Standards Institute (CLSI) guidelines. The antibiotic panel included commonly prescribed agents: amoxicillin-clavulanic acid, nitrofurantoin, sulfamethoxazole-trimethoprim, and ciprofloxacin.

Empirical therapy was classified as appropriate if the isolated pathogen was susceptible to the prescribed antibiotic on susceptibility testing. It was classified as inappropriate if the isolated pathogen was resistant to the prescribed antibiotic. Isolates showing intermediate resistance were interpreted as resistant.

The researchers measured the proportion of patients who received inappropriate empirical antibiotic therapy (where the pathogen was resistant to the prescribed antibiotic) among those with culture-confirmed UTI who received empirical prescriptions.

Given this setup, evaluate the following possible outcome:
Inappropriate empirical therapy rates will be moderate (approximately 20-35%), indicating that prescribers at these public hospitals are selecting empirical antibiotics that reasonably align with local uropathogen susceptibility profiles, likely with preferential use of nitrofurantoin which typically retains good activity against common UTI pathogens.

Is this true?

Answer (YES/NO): NO